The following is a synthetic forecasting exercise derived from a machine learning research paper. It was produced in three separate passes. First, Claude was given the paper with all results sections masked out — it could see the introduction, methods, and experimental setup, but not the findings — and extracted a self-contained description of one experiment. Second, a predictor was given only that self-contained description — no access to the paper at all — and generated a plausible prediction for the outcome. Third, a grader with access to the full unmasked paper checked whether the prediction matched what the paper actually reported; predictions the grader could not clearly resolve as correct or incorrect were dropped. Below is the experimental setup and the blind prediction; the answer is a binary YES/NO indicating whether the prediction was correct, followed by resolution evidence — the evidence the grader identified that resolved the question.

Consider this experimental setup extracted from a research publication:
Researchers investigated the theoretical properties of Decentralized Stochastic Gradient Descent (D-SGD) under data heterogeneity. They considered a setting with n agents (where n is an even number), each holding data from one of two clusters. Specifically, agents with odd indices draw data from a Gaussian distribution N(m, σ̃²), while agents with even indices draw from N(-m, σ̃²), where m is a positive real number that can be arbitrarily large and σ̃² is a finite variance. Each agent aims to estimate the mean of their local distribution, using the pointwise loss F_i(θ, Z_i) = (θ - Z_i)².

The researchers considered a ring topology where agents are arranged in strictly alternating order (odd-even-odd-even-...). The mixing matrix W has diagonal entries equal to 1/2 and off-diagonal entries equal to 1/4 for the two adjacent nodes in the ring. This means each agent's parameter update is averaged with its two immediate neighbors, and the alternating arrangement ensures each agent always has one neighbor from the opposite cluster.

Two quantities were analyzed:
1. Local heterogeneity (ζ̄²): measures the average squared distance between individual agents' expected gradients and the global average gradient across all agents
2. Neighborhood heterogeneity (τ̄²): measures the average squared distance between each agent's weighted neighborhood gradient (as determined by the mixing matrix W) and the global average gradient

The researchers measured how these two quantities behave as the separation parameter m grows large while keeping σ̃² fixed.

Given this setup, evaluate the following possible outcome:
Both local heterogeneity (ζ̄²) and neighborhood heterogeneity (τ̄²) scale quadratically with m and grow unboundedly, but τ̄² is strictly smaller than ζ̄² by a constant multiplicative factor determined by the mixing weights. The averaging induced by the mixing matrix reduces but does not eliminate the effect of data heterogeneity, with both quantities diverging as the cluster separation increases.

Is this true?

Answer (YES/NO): NO